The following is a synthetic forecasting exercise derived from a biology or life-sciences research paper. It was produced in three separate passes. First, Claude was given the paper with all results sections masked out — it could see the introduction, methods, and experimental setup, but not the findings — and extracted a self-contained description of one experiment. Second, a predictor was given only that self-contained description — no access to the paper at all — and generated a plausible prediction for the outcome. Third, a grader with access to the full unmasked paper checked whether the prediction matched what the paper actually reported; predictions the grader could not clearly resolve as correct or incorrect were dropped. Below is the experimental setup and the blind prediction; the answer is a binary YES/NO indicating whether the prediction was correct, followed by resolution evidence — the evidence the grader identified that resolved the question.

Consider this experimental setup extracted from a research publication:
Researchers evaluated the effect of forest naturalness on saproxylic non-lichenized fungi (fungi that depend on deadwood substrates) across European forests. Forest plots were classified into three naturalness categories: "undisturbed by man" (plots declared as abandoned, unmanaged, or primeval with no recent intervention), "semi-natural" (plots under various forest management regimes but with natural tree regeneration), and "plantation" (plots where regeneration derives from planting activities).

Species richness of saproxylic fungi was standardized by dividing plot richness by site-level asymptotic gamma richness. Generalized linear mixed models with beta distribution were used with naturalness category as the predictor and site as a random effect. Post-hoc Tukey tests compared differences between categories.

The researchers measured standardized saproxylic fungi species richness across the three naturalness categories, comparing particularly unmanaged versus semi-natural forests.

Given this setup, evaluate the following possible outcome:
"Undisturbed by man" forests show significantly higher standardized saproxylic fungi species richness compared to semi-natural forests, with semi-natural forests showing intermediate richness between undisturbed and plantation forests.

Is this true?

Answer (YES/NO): NO